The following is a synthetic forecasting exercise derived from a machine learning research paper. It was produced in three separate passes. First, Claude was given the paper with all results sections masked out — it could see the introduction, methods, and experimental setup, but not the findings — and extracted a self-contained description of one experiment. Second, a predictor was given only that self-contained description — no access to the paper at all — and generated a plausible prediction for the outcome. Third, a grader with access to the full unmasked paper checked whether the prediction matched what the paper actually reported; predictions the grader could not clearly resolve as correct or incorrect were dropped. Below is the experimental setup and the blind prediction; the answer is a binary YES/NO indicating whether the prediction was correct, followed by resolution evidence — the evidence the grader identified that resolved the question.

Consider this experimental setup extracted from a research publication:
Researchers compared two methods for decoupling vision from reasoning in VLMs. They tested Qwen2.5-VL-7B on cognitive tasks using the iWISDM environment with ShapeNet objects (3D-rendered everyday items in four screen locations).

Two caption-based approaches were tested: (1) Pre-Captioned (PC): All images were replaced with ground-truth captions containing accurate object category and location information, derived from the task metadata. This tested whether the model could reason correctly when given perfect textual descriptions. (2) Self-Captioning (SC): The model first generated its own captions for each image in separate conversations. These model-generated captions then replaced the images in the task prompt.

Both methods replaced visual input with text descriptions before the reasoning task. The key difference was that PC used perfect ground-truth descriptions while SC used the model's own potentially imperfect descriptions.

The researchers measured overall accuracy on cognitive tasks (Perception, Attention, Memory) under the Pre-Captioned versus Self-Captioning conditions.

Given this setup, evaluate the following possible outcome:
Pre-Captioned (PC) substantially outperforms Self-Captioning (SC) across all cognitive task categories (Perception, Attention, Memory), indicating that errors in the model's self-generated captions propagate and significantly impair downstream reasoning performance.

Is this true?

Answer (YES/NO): NO